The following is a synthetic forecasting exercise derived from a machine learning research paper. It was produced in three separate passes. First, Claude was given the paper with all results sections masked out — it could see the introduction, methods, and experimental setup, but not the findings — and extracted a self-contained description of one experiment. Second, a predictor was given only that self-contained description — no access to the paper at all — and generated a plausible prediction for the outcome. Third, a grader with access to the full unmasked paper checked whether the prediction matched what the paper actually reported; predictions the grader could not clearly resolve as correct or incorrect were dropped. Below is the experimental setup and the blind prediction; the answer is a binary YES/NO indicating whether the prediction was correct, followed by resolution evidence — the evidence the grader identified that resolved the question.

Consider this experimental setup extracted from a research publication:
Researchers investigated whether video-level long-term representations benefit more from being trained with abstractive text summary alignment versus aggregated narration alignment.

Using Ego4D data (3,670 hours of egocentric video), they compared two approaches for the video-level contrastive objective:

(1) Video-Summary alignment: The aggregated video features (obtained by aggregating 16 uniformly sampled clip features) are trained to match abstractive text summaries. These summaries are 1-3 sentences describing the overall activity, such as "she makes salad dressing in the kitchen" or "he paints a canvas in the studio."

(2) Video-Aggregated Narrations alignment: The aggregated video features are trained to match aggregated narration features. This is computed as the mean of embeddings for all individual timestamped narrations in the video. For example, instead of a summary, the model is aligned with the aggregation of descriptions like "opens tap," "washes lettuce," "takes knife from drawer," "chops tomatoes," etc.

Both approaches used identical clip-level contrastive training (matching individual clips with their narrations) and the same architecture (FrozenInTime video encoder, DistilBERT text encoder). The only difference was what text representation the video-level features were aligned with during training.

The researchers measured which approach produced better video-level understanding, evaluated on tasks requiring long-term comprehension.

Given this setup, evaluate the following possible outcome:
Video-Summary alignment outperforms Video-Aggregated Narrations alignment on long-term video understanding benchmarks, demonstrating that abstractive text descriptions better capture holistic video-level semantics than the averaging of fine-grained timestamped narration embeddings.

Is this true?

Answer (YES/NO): YES